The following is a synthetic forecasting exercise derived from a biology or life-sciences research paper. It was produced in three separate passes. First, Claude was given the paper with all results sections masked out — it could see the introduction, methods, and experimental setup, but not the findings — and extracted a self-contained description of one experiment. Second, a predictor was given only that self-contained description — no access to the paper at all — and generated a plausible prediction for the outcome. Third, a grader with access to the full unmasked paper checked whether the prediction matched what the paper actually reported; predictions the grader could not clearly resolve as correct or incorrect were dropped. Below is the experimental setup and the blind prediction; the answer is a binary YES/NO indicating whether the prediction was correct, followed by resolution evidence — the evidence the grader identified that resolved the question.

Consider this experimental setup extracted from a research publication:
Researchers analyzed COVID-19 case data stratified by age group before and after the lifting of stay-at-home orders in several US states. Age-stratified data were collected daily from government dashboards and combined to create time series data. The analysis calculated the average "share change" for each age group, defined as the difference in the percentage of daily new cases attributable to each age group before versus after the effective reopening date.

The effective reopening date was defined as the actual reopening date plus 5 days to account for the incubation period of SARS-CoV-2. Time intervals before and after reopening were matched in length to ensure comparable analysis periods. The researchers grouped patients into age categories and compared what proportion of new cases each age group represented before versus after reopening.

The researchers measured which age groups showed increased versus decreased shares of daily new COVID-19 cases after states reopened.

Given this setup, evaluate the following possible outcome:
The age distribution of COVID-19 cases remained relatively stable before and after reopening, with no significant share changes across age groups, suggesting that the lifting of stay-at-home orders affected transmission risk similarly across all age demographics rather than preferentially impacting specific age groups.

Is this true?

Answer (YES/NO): NO